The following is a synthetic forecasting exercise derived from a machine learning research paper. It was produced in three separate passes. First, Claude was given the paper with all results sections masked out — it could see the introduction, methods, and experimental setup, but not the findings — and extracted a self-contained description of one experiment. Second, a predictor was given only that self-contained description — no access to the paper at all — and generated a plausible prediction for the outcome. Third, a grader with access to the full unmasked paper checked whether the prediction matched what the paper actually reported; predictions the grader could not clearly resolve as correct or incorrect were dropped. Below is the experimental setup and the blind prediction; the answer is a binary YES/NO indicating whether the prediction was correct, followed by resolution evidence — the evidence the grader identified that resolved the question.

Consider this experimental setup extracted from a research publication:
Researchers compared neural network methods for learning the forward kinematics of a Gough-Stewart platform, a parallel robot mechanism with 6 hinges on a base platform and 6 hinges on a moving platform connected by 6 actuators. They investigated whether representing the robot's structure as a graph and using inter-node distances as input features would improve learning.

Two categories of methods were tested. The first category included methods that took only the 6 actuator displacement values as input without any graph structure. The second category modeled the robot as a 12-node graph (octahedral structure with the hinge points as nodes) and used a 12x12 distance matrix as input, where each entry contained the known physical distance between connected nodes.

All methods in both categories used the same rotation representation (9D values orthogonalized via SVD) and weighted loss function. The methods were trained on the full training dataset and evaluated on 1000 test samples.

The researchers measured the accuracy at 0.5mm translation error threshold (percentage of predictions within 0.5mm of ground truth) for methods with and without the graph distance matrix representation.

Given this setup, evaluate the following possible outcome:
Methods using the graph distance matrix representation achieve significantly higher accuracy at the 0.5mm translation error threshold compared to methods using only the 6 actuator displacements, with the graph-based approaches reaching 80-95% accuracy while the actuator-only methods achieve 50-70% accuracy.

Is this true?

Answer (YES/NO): NO